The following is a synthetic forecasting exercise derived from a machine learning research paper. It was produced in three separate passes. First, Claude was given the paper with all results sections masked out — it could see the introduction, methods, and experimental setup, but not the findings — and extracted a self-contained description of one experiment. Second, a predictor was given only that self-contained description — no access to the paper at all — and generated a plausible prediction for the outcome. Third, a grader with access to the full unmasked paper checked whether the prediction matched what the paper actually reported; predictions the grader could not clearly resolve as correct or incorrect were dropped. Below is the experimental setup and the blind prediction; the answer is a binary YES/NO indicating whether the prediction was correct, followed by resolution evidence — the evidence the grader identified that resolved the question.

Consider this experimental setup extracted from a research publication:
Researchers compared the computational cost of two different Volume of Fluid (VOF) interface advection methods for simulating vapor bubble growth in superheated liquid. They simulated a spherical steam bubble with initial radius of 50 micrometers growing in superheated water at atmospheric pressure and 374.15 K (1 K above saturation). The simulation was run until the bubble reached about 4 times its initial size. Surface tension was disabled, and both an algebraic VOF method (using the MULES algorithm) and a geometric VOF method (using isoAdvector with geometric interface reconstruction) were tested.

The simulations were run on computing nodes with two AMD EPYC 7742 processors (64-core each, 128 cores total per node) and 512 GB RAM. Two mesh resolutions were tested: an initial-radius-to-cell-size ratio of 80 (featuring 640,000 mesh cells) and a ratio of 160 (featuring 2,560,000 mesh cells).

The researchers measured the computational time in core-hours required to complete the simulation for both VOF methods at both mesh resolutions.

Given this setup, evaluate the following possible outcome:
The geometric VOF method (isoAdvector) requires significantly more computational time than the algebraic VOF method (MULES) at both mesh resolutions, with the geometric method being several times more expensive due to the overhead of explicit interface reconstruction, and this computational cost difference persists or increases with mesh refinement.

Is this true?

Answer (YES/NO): NO